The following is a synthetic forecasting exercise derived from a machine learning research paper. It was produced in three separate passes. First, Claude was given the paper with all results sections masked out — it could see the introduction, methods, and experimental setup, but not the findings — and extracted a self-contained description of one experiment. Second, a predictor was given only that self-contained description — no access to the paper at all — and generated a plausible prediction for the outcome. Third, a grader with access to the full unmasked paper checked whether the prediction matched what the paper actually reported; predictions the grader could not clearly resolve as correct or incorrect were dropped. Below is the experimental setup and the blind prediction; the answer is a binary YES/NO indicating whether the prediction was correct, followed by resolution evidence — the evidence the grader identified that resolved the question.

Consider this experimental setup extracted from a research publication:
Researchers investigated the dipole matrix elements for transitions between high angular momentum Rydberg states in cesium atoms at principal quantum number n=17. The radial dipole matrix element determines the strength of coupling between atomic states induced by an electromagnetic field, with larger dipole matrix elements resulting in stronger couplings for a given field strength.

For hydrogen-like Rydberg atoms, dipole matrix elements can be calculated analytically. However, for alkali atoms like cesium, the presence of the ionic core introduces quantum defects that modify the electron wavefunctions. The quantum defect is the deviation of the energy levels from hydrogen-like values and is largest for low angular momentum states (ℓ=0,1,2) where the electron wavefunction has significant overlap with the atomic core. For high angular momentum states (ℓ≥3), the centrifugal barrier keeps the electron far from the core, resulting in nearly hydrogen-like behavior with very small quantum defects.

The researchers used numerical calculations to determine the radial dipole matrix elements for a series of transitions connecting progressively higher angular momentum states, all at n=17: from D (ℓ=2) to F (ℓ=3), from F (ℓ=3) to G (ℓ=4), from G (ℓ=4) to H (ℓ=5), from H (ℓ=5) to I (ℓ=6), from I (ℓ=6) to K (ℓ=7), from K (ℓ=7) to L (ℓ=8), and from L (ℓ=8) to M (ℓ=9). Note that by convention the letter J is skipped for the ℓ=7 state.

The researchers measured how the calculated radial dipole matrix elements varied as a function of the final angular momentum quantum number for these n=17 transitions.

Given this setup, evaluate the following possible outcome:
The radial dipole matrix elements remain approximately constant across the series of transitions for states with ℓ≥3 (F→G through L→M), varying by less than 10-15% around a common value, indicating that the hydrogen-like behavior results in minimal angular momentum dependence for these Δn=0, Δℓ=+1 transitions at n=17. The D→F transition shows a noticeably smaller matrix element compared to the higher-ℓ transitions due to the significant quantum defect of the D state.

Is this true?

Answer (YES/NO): NO